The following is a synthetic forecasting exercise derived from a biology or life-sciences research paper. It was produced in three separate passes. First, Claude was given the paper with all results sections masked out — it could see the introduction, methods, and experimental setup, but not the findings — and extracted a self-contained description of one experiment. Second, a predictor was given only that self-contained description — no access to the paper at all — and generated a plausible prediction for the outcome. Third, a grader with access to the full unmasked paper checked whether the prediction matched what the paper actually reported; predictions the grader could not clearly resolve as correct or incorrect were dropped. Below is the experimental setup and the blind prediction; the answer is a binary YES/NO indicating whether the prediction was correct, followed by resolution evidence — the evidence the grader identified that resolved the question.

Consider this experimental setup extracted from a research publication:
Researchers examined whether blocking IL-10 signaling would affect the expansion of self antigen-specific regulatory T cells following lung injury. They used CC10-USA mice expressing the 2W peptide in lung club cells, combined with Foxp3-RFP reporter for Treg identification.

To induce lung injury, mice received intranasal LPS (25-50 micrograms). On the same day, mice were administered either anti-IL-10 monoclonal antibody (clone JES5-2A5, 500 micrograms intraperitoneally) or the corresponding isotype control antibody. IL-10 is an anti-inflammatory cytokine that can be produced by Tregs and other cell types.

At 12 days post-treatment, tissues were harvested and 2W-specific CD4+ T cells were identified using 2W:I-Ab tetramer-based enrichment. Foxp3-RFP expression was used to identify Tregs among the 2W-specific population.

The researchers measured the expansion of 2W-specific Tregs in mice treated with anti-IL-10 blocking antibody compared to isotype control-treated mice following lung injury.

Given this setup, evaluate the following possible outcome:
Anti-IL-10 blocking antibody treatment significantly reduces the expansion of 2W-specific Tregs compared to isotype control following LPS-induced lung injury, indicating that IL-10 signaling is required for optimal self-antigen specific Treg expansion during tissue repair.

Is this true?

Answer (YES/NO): NO